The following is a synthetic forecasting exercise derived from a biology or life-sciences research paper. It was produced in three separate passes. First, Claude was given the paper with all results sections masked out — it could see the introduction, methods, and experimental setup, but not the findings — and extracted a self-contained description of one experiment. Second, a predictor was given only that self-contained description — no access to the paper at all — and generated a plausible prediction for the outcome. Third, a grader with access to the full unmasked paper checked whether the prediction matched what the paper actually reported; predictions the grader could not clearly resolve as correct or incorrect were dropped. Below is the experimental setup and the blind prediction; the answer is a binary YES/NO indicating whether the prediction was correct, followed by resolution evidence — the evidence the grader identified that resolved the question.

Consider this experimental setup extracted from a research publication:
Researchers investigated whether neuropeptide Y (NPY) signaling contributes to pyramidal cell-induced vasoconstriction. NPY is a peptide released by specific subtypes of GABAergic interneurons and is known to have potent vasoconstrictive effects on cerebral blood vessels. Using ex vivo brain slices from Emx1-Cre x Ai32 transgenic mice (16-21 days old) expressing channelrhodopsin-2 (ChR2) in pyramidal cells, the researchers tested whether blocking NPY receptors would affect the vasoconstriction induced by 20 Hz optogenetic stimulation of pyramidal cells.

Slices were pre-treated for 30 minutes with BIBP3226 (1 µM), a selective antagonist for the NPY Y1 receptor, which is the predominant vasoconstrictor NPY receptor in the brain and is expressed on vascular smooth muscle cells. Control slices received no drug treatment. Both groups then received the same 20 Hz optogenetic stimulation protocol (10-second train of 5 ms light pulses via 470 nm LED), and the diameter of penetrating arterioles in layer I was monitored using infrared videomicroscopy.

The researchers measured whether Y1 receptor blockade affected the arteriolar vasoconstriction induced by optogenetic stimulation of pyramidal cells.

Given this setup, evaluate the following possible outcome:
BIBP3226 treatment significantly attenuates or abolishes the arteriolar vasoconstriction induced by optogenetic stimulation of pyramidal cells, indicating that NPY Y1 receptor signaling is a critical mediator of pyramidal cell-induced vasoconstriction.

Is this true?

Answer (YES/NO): YES